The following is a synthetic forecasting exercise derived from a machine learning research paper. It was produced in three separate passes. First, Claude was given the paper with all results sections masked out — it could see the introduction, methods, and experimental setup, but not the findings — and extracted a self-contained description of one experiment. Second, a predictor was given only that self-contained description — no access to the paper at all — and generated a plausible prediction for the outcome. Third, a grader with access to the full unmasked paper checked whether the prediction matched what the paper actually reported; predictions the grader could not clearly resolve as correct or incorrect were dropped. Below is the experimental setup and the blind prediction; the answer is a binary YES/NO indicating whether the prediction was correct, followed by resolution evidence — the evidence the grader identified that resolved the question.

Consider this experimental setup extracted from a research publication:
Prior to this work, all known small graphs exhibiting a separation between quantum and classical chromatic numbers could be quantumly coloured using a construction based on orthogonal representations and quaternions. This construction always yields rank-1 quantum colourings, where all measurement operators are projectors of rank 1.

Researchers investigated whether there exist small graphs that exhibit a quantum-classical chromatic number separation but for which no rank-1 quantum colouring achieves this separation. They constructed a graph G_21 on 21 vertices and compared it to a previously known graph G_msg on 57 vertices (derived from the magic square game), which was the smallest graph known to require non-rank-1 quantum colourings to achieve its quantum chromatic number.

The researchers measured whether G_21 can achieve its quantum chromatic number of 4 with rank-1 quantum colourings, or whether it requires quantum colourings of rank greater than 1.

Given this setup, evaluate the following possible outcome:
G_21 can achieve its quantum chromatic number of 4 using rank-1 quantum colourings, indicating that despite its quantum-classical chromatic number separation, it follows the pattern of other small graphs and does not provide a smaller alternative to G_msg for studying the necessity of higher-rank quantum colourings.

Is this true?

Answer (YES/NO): NO